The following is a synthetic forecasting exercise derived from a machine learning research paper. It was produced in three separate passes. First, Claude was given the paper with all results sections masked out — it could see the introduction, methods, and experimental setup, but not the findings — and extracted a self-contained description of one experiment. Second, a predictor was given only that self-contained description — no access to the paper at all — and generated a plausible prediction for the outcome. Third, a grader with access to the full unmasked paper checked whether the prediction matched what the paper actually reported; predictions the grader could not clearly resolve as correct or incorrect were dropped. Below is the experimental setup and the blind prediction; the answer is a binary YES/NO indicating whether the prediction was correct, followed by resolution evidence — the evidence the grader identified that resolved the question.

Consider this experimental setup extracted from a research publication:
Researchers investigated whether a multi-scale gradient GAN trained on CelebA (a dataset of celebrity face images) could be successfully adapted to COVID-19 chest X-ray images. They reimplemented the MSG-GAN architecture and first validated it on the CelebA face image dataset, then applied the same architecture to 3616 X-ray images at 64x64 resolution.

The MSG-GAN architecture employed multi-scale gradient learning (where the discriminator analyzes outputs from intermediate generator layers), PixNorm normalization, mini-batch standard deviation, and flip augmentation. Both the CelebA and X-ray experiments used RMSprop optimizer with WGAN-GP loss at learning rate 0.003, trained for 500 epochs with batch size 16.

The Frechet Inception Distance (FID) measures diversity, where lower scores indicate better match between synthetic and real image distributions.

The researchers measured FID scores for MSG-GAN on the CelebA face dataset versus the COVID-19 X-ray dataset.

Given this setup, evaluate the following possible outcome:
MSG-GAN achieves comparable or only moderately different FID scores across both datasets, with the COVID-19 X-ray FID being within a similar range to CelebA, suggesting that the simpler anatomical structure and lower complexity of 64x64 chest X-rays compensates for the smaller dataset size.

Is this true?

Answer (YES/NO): NO